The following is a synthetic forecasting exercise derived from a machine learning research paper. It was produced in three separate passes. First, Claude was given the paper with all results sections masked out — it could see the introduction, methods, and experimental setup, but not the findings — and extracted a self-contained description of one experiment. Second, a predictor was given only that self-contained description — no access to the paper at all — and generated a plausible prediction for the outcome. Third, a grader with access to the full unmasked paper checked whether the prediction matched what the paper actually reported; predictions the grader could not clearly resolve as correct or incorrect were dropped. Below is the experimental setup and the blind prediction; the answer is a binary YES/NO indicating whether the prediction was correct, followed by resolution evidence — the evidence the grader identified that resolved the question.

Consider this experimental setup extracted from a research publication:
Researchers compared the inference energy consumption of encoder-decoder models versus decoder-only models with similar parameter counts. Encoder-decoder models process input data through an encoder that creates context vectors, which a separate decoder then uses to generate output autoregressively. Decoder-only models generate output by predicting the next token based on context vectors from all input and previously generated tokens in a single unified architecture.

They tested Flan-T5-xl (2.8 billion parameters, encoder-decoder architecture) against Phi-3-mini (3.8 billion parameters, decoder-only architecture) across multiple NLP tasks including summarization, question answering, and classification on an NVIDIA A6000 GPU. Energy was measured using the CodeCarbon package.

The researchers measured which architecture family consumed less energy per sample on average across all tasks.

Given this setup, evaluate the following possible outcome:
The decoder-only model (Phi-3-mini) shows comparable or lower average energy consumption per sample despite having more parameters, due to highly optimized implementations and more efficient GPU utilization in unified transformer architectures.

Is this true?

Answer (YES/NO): NO